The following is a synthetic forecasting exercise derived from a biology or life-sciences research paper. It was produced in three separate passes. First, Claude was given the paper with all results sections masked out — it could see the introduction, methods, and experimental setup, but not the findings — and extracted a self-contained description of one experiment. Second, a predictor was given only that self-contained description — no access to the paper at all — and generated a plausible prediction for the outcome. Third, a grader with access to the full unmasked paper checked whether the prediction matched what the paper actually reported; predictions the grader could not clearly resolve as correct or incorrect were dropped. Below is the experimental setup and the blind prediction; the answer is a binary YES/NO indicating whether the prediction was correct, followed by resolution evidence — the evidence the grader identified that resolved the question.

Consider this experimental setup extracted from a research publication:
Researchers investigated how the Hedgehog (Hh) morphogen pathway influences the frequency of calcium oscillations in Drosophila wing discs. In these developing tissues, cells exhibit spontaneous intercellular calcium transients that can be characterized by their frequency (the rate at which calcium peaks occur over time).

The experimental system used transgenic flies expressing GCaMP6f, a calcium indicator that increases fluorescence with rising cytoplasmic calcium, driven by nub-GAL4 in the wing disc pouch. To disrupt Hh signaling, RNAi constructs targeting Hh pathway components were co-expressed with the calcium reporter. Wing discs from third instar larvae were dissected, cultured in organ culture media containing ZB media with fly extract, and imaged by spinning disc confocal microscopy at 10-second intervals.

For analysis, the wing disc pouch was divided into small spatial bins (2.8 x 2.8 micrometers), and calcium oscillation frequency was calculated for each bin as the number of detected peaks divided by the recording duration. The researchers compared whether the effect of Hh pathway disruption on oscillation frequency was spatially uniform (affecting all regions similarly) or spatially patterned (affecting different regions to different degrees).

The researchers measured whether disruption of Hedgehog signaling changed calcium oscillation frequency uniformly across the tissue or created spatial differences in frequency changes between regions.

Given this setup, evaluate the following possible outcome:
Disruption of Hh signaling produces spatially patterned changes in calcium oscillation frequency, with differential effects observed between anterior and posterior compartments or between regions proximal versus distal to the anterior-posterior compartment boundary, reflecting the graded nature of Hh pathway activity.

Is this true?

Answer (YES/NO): NO